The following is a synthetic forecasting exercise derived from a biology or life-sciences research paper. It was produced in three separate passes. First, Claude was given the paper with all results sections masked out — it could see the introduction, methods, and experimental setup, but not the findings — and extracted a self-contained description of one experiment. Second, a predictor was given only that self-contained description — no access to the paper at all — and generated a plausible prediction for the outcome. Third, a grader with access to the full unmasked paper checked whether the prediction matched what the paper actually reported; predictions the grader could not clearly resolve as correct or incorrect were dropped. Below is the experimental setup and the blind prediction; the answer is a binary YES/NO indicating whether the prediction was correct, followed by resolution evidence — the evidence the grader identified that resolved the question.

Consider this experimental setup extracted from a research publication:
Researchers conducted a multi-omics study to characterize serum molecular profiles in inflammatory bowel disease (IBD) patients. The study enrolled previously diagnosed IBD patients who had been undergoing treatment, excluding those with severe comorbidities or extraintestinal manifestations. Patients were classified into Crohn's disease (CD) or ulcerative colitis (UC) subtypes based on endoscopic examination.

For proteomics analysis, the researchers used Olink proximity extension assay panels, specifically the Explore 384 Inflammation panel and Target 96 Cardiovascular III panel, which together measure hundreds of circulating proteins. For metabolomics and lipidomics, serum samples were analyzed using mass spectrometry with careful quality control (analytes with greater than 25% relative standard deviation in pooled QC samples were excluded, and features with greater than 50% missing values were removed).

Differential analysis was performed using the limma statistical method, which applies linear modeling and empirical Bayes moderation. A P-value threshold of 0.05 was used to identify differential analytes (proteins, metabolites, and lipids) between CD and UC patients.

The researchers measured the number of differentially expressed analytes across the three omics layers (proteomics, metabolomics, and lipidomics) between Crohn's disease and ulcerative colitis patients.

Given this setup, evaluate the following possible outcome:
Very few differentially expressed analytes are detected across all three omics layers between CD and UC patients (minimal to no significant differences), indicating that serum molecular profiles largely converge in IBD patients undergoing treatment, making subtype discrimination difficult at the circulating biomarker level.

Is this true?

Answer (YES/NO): NO